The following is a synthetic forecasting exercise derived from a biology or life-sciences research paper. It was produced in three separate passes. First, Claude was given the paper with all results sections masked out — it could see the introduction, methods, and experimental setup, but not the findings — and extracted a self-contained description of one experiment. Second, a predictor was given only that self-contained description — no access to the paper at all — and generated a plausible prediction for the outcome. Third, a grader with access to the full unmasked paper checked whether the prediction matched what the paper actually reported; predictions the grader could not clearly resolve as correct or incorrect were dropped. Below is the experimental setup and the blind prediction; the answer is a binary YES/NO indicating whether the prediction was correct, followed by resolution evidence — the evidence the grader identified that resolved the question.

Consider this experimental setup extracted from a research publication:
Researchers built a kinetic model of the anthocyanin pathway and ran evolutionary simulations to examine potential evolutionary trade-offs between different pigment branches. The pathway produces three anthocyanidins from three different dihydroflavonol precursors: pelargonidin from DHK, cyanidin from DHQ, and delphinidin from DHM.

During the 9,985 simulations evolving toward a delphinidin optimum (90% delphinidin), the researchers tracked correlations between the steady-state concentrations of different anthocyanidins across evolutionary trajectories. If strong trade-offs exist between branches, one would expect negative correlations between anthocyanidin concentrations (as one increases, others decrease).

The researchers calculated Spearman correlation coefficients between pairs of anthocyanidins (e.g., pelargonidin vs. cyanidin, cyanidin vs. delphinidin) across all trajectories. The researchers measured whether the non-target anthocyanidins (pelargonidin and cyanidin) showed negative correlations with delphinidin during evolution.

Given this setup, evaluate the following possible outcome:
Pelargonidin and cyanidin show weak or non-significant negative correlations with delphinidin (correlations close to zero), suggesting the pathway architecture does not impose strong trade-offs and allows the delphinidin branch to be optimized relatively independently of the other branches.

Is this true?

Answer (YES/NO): NO